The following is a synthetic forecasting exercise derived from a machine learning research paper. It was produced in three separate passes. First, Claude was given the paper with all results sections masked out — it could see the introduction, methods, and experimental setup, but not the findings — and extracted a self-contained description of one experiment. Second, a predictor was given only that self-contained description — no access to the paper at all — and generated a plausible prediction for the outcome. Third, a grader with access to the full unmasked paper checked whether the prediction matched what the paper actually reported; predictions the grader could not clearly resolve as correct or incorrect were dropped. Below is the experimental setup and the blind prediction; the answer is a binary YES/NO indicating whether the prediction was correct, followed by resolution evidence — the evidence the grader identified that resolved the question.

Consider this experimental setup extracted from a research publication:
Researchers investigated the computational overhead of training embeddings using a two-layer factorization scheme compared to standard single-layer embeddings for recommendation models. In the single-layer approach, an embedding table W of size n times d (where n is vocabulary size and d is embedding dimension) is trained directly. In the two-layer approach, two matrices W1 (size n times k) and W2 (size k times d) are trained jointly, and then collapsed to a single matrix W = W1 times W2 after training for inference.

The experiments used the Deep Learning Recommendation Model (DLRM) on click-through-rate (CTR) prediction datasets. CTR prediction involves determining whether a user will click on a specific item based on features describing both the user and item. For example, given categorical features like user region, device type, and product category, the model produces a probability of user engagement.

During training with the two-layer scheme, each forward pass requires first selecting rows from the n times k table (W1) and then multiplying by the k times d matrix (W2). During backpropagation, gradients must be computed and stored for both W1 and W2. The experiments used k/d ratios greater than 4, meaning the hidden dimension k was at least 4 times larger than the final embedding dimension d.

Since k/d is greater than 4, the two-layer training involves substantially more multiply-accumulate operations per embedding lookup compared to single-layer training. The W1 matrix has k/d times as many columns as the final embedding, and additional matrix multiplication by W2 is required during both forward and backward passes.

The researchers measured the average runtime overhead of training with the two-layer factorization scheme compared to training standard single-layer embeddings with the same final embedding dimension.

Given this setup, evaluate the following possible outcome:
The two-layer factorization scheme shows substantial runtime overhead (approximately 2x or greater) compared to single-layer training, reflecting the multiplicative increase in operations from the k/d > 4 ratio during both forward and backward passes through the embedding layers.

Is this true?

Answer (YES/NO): NO